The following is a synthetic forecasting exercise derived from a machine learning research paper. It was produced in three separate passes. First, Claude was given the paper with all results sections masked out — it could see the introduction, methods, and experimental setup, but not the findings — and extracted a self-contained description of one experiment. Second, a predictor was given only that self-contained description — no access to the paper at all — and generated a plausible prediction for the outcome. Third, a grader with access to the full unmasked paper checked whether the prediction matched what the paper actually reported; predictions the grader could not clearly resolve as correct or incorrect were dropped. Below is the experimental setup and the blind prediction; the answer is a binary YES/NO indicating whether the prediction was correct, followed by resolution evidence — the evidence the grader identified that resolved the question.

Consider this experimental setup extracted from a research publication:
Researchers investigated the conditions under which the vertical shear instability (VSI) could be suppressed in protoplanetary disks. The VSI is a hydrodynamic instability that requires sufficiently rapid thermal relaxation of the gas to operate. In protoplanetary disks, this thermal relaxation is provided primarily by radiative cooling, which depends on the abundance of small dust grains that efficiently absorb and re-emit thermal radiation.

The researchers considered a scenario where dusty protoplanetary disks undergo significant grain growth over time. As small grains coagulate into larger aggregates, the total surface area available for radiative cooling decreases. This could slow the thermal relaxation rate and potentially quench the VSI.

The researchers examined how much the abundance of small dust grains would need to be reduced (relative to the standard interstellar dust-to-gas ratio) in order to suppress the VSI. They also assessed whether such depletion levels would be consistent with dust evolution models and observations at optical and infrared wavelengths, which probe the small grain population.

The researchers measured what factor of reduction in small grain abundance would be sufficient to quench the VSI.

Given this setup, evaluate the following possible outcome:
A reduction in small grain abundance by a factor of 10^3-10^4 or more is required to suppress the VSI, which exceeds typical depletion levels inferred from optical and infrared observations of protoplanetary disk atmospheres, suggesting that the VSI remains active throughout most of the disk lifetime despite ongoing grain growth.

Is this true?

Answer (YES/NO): NO